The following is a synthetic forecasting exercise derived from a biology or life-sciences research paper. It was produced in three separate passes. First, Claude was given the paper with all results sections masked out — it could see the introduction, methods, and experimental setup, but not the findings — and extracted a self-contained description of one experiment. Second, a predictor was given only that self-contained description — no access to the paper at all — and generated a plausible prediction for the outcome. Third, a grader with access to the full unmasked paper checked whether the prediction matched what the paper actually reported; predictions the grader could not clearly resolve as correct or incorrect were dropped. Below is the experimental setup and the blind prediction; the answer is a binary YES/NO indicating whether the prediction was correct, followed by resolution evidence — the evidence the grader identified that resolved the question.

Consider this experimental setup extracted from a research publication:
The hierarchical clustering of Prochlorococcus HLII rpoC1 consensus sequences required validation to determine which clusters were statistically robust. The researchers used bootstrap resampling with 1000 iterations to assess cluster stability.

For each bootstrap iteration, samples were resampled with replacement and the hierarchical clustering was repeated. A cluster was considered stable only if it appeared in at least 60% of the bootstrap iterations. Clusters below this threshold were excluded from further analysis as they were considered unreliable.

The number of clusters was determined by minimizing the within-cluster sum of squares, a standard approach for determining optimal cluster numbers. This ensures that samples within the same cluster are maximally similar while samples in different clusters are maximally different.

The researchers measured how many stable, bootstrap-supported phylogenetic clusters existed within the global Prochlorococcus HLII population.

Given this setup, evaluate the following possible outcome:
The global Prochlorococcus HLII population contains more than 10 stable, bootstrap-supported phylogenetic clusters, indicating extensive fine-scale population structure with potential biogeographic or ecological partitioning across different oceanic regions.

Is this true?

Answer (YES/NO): NO